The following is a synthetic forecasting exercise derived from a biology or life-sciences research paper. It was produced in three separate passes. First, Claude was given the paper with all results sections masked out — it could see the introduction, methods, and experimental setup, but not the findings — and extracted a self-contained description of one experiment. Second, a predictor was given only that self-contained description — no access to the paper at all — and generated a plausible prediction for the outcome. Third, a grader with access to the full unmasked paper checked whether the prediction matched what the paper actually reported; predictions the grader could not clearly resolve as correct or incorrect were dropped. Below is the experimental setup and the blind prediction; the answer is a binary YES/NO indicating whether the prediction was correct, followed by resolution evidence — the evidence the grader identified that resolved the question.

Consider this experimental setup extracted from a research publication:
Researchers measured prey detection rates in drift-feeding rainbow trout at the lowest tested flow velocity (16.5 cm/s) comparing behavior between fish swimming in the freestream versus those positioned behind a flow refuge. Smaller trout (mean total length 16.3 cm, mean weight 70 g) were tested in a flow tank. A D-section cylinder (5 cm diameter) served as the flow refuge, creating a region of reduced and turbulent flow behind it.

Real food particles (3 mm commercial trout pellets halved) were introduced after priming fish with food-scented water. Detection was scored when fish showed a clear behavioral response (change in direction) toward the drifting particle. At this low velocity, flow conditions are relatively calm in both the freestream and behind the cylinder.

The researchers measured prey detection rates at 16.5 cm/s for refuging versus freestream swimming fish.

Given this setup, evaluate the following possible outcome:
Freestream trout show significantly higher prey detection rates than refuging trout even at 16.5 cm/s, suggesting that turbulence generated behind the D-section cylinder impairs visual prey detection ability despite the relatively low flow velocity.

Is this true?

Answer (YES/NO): NO